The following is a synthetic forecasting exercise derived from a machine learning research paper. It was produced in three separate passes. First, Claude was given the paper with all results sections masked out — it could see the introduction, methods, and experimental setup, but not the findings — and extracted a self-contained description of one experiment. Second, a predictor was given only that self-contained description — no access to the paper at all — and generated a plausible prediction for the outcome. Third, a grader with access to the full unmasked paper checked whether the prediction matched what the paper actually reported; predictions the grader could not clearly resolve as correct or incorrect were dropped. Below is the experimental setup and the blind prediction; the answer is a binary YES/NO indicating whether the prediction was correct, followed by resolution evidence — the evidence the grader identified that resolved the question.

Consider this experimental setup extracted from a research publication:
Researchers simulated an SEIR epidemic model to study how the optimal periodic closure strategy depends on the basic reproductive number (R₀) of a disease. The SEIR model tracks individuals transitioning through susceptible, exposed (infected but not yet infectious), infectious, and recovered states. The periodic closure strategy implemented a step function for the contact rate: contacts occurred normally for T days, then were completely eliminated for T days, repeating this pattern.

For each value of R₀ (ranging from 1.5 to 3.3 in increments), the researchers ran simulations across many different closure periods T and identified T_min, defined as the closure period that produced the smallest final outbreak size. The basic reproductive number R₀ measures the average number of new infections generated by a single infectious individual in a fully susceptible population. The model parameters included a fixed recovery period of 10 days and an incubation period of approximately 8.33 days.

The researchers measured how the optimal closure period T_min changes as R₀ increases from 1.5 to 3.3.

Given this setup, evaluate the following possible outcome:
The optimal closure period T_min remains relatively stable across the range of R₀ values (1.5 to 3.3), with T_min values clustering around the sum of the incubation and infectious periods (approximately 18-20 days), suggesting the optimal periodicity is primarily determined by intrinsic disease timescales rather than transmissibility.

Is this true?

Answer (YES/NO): NO